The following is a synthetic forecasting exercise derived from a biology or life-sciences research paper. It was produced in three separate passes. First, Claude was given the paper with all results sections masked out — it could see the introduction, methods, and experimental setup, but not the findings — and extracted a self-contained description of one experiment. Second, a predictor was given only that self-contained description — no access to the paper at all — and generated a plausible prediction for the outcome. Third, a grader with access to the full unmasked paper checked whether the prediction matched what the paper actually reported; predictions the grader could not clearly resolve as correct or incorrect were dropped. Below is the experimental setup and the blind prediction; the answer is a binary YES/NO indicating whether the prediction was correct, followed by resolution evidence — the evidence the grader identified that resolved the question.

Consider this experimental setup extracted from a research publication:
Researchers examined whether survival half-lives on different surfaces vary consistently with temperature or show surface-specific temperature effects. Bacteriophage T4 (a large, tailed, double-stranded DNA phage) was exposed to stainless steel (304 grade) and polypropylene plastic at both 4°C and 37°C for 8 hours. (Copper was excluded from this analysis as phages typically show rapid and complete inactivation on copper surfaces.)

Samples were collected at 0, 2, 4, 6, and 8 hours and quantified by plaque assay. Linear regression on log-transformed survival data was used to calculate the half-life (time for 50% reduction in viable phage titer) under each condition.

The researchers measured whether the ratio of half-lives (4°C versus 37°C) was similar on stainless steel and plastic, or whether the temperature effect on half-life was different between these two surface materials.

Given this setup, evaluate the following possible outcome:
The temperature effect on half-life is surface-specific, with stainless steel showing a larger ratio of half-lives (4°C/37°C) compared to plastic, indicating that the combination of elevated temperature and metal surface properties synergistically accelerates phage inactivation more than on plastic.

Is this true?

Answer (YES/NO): NO